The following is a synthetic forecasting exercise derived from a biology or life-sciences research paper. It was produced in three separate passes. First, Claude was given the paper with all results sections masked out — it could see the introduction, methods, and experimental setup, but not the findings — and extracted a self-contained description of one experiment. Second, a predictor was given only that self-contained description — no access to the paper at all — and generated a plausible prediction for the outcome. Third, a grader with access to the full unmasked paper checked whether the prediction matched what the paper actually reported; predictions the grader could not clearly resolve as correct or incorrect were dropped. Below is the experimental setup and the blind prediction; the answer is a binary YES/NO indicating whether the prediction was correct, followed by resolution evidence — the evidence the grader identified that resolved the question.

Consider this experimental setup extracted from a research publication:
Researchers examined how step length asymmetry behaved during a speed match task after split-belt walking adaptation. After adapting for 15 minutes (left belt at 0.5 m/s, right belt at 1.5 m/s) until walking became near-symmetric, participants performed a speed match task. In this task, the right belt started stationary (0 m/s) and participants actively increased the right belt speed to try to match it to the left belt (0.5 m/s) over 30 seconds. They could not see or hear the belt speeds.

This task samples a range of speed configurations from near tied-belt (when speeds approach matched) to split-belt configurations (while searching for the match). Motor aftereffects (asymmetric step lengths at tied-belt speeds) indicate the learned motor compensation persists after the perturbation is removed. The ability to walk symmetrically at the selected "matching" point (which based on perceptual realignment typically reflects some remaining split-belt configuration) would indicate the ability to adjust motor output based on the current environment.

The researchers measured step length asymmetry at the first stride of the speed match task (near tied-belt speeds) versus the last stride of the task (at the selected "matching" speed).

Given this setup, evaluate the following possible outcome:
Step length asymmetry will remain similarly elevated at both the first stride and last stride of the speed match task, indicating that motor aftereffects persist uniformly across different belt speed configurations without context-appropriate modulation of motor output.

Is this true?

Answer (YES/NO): NO